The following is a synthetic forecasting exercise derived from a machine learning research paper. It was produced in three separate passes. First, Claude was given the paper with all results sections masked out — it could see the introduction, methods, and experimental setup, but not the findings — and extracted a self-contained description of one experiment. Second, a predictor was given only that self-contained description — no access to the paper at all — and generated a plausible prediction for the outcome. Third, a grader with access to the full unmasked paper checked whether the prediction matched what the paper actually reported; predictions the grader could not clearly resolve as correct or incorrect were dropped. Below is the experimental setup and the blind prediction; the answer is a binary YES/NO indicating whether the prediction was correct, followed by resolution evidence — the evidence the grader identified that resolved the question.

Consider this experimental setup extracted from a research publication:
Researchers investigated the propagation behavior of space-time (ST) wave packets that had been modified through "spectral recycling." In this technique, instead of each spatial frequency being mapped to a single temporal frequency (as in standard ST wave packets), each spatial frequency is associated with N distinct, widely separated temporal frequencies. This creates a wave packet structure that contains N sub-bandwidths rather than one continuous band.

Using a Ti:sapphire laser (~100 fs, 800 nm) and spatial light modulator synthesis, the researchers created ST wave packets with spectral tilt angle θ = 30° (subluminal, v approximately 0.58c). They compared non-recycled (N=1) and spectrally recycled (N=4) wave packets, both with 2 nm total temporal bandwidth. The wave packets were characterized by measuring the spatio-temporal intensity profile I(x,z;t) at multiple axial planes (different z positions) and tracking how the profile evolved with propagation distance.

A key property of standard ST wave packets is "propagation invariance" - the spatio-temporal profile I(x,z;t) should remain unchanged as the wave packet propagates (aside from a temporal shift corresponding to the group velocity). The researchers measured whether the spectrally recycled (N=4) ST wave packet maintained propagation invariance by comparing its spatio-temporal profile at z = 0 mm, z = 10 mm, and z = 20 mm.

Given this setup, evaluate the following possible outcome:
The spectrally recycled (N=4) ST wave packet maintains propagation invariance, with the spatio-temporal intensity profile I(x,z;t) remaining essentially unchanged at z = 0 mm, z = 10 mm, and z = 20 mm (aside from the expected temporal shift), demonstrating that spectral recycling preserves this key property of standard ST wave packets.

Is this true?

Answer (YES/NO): YES